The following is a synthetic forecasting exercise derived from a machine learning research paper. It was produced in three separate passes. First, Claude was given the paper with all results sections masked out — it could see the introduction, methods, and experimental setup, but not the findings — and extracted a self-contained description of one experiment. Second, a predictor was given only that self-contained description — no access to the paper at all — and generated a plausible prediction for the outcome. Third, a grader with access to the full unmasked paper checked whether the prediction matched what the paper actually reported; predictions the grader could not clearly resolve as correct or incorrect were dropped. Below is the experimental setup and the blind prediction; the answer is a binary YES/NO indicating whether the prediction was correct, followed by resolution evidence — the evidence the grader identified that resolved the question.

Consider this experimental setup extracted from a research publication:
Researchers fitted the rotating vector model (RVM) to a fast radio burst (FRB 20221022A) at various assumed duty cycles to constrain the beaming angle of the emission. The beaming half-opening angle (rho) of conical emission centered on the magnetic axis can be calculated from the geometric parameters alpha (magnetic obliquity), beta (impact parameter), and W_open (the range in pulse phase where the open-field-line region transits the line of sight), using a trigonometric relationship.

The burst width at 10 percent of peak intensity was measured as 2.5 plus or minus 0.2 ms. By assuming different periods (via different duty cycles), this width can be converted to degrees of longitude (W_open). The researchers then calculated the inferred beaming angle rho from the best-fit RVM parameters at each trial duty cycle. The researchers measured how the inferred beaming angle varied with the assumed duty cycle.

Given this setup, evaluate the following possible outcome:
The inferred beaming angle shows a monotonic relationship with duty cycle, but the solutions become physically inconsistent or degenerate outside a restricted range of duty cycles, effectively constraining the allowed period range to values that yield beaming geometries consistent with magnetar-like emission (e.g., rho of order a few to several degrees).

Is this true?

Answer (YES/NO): NO